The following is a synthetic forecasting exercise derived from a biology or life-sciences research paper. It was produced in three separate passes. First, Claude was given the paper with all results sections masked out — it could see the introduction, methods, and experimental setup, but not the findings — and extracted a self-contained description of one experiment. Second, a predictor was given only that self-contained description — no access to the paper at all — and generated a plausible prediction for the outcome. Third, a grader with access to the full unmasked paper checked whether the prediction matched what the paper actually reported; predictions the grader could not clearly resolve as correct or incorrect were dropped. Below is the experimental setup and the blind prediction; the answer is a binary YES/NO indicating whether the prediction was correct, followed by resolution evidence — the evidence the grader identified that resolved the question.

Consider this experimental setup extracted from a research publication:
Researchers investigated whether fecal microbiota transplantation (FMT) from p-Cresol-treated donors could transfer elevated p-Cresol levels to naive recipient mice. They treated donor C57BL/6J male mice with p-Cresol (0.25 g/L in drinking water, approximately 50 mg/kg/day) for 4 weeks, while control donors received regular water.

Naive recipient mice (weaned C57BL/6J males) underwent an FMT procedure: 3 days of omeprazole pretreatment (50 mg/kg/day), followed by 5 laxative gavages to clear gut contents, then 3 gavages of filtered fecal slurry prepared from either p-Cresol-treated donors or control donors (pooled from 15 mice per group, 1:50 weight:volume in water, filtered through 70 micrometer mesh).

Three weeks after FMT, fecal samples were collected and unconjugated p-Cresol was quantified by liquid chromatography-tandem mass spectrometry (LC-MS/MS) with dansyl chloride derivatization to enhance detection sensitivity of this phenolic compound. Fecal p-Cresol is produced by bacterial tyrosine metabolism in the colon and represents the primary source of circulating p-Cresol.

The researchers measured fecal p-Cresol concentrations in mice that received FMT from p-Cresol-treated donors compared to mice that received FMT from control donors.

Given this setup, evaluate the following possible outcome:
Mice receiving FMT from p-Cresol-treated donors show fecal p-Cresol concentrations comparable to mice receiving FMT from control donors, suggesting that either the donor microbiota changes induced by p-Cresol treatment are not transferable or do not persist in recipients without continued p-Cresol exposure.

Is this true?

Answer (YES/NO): NO